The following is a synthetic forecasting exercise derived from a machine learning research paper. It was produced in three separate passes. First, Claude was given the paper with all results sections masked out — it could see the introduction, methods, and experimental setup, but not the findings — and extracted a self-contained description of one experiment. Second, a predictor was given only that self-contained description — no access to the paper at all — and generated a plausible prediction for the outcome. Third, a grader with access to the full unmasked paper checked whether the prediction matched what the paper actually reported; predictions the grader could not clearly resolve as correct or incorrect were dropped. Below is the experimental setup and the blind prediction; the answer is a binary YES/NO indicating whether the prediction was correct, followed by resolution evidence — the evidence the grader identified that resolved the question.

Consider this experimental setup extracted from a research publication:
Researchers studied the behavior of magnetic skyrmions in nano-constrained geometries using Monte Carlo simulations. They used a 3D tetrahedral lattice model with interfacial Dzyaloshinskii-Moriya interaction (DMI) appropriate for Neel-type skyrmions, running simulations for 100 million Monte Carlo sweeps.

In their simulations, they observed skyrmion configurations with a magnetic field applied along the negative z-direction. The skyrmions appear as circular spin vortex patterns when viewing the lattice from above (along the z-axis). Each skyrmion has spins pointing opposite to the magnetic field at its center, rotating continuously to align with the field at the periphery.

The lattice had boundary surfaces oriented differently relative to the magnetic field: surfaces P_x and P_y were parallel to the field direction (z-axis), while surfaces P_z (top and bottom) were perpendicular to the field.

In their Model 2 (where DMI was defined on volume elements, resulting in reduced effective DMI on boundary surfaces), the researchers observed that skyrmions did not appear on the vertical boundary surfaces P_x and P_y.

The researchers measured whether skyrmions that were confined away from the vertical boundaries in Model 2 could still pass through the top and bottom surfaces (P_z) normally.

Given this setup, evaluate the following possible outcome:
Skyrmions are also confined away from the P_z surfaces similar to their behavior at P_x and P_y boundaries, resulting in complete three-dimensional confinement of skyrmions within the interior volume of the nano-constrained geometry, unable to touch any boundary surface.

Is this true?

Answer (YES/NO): NO